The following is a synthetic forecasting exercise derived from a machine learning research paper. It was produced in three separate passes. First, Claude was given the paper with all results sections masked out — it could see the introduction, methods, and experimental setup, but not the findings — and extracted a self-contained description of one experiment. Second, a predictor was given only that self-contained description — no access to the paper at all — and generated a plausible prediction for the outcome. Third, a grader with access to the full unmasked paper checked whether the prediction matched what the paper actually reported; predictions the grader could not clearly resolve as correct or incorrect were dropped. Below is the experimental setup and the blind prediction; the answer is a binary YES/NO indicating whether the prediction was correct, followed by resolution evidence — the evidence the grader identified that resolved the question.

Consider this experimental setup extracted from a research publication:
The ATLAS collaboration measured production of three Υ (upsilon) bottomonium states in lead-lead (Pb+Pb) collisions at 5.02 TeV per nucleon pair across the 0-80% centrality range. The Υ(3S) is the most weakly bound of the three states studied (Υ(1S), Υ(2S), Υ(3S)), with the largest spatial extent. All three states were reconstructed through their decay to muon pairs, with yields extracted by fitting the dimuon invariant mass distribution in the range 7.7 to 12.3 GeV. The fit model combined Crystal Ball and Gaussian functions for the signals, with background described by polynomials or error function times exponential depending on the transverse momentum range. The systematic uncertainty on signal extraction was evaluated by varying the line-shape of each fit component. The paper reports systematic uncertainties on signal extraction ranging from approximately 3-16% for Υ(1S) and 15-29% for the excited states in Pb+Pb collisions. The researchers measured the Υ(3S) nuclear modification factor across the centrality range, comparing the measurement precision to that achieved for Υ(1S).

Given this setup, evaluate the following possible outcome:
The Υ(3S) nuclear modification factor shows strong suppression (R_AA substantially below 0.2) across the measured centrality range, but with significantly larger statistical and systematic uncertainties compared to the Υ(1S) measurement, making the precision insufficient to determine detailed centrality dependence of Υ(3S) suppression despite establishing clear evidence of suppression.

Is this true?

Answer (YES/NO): NO